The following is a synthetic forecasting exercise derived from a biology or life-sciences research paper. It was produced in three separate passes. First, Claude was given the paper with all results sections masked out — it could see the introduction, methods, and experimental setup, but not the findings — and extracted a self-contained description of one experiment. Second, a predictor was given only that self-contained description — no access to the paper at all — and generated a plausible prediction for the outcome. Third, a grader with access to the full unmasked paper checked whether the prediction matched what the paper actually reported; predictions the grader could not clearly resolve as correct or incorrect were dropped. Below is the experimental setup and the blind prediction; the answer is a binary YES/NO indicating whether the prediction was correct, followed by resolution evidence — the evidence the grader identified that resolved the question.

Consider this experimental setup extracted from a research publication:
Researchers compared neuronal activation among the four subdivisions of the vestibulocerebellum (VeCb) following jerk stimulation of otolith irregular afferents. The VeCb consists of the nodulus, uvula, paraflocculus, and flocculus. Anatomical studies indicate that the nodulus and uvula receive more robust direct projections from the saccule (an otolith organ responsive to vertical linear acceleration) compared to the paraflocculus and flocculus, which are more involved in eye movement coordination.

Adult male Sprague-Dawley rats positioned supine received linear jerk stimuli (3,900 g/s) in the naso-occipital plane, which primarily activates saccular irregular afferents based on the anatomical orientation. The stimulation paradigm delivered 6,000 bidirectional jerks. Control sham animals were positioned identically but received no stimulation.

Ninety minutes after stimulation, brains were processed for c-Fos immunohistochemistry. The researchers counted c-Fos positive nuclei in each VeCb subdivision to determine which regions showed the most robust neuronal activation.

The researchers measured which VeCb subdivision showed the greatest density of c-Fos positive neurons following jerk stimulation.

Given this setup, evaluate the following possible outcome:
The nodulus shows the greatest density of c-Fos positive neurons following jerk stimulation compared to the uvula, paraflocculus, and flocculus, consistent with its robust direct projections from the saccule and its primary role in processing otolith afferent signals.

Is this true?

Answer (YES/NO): YES